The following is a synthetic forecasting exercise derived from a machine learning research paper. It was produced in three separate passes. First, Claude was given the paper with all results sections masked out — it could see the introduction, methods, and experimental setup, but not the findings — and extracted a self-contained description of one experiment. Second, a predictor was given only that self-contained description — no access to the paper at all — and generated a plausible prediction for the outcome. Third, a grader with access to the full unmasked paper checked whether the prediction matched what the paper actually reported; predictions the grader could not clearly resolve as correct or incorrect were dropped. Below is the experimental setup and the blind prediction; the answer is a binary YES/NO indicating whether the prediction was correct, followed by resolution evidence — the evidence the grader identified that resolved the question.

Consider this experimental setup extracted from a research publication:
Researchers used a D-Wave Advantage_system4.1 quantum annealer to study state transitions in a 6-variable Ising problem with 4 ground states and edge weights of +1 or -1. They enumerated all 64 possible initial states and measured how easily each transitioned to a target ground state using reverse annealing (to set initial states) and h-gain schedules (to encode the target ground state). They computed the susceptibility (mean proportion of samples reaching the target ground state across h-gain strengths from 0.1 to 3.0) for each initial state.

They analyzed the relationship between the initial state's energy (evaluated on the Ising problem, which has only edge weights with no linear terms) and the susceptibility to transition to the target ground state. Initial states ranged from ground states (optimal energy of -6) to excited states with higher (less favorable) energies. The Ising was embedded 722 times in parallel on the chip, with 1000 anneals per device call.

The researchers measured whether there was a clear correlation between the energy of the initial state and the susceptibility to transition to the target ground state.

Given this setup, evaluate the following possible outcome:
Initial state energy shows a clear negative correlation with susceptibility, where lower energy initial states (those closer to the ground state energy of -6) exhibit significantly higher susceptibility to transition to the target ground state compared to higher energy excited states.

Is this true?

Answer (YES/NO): NO